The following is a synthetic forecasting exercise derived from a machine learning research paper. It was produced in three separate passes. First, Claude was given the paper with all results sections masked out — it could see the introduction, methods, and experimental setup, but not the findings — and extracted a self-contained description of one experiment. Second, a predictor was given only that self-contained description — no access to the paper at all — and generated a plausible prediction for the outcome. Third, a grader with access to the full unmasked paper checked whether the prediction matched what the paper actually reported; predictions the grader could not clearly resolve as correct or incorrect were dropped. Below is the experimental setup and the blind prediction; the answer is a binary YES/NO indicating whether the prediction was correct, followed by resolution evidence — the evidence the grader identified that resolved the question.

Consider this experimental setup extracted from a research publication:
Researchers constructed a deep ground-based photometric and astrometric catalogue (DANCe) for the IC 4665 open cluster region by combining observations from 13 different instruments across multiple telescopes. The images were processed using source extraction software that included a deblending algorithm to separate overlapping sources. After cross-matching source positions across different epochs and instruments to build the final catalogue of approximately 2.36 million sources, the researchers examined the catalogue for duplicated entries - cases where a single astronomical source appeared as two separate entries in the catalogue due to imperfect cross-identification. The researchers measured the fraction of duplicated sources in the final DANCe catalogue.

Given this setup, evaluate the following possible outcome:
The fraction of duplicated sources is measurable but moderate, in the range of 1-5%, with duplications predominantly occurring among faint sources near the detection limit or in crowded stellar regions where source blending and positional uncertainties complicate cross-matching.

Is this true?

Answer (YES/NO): YES